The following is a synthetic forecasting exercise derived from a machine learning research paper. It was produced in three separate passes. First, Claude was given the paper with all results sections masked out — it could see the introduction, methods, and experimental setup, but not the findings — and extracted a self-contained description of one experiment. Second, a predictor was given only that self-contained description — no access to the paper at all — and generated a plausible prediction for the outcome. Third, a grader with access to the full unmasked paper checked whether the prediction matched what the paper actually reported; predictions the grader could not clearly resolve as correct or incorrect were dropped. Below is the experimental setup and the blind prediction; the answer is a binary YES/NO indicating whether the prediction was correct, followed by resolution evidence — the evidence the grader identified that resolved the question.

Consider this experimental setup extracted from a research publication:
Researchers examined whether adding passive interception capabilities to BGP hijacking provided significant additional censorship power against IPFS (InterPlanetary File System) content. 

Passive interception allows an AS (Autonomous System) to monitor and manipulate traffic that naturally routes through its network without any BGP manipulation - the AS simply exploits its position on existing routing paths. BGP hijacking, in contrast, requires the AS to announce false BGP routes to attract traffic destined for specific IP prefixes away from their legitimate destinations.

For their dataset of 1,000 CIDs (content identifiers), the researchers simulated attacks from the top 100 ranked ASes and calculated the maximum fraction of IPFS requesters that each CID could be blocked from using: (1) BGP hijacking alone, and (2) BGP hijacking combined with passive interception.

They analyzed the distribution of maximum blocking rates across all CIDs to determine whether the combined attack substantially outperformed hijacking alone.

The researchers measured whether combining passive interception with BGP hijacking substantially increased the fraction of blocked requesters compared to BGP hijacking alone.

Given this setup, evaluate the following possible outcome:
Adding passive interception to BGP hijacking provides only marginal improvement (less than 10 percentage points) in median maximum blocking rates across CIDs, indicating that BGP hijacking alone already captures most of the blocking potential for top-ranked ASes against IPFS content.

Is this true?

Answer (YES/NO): YES